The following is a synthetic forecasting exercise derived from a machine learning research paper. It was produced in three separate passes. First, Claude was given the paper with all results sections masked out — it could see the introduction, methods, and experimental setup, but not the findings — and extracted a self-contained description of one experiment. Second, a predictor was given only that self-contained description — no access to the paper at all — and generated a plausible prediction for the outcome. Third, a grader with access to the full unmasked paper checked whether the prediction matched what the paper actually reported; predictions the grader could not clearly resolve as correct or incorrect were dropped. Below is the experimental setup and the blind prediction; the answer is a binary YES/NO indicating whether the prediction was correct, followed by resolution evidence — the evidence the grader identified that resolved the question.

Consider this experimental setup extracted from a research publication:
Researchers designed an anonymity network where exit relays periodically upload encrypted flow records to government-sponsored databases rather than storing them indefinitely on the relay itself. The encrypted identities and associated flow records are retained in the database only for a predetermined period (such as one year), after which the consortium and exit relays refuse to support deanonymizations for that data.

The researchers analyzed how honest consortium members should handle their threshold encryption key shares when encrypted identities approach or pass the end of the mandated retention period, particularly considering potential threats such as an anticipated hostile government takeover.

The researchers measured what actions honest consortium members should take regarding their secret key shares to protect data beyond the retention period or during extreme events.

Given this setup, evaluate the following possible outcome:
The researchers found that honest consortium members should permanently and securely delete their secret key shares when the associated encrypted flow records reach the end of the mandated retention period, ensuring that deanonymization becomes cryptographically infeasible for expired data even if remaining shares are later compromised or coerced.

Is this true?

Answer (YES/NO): YES